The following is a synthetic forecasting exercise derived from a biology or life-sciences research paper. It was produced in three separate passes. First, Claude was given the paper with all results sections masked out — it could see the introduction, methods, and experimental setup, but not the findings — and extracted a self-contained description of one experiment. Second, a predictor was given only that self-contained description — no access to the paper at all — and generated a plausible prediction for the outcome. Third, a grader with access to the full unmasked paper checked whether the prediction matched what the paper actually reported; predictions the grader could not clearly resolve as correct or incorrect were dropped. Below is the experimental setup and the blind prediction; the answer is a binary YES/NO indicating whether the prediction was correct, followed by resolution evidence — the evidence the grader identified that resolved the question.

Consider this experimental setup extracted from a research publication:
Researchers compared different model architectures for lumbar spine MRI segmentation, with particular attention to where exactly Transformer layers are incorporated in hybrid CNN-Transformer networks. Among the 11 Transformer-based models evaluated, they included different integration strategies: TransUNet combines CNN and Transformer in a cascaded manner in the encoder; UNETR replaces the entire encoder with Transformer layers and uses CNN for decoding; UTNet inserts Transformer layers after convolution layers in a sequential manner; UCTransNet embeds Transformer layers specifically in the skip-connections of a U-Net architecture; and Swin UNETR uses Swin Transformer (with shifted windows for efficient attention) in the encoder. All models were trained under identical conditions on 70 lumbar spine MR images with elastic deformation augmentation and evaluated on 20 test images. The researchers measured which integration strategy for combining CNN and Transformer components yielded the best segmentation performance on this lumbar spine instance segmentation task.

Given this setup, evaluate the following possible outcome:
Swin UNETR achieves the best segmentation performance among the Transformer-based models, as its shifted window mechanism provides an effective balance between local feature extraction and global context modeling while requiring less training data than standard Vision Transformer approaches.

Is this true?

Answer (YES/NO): YES